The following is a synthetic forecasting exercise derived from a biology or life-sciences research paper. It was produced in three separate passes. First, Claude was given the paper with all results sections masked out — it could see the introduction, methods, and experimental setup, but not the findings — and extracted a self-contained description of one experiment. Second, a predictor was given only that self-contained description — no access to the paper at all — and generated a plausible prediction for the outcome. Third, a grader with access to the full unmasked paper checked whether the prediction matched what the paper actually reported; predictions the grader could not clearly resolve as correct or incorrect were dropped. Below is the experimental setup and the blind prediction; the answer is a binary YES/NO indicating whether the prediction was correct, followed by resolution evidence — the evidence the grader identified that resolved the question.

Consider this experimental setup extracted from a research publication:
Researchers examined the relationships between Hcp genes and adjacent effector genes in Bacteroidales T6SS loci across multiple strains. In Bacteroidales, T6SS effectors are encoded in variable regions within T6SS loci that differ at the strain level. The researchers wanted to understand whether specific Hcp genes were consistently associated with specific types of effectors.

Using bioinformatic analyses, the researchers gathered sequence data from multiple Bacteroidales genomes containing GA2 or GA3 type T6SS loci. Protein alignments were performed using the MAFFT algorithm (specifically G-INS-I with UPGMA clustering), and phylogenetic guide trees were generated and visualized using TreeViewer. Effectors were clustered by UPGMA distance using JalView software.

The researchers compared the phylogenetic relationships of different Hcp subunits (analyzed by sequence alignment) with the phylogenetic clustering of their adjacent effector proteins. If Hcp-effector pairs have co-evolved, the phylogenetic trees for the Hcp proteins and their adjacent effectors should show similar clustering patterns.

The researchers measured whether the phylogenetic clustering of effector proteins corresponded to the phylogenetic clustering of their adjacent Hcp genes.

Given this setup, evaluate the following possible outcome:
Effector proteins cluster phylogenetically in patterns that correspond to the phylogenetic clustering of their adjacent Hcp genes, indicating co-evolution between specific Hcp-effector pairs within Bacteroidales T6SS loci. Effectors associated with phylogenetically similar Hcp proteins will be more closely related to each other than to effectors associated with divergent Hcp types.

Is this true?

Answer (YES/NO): YES